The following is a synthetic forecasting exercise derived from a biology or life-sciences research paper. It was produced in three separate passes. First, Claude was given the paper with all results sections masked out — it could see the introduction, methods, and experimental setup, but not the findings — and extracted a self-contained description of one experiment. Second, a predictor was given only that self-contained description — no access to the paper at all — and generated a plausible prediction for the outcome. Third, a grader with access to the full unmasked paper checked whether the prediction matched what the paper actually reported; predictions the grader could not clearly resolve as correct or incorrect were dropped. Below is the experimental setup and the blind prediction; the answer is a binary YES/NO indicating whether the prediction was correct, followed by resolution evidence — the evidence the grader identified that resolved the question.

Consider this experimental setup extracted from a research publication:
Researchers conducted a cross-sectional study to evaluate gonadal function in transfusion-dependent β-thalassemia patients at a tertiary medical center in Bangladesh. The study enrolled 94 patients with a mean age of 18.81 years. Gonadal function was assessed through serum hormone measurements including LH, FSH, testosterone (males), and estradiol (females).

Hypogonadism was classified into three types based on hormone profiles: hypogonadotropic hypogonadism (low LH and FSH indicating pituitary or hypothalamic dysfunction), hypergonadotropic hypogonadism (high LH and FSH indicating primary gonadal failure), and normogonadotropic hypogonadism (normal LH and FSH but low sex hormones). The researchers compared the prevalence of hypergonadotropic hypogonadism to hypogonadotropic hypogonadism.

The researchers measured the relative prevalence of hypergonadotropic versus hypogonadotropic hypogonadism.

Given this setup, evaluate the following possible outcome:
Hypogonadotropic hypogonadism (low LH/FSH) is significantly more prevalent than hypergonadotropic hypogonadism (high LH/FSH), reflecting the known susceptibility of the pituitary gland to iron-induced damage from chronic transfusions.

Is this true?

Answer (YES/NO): YES